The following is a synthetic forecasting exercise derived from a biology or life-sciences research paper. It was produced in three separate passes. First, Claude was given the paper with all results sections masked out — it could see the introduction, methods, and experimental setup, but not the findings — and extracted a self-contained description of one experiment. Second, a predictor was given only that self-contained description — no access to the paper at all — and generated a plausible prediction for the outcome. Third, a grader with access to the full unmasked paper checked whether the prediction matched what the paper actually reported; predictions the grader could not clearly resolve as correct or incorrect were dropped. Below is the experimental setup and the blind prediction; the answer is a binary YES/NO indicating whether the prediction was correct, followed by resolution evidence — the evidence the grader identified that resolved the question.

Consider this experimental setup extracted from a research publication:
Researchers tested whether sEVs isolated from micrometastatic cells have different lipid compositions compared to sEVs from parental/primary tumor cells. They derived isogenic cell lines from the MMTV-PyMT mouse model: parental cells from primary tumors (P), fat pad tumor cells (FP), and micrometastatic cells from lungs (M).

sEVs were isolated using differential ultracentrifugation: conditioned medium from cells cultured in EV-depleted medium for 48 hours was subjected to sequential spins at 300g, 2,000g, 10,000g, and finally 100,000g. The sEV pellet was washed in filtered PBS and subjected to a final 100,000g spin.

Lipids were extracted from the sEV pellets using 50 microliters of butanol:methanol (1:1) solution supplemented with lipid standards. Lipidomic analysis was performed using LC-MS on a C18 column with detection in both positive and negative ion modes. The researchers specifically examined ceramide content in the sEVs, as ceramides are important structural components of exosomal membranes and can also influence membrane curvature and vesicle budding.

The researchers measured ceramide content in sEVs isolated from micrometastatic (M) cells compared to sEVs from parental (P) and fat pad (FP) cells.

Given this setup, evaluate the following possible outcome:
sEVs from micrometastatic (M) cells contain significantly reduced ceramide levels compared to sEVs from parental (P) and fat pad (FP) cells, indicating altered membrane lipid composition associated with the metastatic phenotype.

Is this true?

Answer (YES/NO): NO